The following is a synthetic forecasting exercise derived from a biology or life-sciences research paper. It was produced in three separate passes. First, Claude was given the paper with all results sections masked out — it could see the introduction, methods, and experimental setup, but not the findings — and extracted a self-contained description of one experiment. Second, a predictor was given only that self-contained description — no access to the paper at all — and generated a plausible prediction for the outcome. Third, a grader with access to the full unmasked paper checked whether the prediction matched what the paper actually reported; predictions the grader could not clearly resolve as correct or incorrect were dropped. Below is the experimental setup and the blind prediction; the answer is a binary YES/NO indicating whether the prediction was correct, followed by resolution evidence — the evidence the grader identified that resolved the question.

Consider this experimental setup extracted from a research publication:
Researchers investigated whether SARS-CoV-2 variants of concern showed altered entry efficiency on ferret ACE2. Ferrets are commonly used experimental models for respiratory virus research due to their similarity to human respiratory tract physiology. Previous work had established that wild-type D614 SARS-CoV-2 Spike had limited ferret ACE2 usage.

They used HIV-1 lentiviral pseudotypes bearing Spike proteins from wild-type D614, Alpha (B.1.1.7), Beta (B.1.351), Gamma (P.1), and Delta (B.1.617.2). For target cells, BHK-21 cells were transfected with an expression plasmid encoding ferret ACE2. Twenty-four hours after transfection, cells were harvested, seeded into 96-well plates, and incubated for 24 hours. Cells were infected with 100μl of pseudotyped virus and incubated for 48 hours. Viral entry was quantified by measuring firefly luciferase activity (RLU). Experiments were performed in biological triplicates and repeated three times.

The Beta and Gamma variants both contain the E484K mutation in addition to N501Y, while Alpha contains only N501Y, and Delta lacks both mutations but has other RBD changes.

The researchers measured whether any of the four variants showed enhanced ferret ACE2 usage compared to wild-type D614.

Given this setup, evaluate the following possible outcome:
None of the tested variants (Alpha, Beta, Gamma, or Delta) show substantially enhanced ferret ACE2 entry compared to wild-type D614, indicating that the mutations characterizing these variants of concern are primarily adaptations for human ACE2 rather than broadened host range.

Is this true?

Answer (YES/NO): NO